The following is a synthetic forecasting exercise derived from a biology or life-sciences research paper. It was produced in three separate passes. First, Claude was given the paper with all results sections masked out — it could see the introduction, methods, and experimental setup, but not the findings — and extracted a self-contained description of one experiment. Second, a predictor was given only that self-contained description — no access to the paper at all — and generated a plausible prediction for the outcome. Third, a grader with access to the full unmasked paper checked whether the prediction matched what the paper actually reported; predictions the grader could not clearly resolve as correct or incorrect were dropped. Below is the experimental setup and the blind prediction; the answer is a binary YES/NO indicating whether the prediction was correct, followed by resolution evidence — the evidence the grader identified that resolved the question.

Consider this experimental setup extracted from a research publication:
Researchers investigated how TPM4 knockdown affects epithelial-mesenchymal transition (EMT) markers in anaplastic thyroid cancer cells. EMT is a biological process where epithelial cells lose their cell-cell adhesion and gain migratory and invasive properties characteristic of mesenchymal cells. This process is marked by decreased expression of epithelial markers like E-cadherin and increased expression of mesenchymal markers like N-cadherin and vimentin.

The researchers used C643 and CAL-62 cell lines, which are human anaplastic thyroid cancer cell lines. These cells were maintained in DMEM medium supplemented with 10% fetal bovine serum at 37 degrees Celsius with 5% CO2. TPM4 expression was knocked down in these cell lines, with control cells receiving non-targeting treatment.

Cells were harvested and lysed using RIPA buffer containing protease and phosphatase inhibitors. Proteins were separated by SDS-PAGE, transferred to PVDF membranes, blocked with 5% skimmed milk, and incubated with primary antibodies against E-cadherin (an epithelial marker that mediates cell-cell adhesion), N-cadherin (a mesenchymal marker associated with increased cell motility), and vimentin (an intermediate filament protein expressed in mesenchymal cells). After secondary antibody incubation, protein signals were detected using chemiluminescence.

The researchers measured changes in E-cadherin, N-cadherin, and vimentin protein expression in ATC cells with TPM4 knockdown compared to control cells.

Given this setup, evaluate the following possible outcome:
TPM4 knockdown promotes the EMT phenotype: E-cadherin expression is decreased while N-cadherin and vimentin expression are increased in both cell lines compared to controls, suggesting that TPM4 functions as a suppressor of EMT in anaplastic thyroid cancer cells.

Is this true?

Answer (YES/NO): NO